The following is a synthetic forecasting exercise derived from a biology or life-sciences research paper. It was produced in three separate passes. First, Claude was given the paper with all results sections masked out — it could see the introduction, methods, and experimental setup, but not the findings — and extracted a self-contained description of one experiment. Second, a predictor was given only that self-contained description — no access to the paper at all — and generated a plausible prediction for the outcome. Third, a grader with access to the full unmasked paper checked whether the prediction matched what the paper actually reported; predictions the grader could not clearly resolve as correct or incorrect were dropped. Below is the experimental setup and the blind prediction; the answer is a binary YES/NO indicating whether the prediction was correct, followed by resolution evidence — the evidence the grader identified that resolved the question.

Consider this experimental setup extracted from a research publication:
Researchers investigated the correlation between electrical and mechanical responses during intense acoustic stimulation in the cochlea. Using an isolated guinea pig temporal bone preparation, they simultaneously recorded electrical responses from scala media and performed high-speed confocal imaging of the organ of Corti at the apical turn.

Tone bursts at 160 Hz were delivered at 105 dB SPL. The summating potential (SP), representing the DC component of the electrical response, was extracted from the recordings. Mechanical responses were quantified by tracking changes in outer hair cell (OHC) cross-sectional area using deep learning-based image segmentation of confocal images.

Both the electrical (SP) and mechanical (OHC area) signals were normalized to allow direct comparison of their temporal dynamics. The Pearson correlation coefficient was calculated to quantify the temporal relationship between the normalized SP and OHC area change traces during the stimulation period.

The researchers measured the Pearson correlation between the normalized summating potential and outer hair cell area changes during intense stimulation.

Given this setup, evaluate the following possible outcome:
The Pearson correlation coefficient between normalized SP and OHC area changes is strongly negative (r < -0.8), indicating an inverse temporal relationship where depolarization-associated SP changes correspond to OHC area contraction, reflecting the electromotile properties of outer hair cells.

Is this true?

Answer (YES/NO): NO